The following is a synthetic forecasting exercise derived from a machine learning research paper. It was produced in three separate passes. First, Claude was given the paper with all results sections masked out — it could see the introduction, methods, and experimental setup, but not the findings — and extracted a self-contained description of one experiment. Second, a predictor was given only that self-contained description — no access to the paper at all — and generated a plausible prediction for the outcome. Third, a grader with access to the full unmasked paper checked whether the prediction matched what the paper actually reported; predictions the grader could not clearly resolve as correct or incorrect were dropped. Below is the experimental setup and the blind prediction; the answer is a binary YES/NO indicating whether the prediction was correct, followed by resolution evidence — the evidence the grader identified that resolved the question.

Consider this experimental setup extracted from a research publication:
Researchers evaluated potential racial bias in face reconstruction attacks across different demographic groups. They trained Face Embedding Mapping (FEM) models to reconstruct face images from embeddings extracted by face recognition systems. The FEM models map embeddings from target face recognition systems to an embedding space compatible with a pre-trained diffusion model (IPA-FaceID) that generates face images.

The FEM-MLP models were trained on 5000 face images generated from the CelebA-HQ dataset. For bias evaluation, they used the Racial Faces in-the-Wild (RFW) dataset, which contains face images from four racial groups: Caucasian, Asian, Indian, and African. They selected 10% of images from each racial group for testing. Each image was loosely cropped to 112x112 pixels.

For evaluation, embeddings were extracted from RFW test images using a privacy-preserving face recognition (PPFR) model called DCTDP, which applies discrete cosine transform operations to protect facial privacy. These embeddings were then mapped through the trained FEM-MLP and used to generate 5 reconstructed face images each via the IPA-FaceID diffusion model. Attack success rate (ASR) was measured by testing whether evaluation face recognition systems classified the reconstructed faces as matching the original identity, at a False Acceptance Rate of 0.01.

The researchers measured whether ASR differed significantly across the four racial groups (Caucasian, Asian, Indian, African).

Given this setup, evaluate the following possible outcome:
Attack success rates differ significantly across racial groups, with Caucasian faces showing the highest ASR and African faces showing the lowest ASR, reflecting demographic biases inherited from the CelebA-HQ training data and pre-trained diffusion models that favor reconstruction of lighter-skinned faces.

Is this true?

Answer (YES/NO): NO